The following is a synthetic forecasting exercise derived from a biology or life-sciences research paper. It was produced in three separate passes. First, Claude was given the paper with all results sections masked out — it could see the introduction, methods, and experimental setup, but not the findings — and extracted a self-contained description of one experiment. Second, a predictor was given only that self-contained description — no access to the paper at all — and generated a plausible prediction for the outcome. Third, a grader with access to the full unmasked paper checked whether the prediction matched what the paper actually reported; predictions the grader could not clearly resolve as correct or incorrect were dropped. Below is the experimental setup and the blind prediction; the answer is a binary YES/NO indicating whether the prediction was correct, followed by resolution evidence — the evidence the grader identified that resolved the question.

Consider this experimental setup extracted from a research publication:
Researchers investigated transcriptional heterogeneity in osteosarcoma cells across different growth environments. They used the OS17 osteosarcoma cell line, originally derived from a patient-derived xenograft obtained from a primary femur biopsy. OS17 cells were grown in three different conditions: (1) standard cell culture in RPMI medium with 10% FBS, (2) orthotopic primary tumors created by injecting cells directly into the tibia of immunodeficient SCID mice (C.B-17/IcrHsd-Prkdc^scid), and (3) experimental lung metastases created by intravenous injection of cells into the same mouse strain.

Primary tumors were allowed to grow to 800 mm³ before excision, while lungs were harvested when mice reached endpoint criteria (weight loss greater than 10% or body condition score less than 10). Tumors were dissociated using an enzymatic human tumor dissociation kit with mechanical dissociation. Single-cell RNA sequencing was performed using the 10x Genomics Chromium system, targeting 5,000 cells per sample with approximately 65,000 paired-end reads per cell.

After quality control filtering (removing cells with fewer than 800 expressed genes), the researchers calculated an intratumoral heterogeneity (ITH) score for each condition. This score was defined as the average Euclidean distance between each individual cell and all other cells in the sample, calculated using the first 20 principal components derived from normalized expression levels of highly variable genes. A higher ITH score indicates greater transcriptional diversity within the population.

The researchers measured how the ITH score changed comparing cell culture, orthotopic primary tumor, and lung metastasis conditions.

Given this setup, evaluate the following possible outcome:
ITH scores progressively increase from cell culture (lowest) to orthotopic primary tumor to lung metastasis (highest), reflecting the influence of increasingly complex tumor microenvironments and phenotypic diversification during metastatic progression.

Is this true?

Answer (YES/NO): NO